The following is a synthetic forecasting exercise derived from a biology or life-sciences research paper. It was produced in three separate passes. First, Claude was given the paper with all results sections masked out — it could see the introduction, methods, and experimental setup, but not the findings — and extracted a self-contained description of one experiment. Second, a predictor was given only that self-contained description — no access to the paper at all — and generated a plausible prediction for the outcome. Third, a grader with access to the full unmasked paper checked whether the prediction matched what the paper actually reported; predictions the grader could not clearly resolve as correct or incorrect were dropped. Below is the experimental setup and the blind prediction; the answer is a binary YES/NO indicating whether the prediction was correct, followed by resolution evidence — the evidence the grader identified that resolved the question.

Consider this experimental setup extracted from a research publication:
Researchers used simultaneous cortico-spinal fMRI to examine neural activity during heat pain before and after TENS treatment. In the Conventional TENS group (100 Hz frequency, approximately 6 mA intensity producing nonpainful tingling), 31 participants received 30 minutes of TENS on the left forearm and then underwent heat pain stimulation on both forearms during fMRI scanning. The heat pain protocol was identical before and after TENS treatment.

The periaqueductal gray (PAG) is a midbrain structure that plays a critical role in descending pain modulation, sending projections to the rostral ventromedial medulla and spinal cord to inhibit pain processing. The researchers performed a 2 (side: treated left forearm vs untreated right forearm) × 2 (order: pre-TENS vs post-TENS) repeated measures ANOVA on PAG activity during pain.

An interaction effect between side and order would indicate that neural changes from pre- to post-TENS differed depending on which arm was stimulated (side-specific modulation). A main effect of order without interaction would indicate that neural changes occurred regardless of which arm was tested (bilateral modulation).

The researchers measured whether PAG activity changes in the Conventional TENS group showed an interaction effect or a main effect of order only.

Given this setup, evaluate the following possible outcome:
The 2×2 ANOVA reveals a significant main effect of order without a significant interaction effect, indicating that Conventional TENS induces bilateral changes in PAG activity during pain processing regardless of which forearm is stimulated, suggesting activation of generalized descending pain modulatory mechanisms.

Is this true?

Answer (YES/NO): NO